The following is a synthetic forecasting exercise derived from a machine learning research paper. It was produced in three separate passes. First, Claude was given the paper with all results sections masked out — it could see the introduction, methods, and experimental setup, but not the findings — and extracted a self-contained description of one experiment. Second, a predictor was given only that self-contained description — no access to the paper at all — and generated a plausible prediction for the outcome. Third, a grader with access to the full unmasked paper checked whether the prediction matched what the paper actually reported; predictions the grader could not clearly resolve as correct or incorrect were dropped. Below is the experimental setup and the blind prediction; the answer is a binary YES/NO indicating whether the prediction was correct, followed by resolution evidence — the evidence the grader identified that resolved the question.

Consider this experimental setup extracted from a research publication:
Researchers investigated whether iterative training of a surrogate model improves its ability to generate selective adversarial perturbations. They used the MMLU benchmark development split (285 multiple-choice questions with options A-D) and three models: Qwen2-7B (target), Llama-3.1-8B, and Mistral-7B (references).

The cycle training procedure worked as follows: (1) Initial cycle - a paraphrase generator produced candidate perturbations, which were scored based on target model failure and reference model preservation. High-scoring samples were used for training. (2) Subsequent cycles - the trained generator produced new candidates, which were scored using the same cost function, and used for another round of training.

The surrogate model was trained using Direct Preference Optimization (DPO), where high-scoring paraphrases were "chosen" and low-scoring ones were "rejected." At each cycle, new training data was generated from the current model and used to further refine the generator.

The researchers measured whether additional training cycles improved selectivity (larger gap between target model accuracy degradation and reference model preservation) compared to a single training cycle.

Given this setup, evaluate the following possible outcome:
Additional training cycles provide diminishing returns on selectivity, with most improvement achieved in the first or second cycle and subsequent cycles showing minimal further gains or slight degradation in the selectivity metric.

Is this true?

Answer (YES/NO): NO